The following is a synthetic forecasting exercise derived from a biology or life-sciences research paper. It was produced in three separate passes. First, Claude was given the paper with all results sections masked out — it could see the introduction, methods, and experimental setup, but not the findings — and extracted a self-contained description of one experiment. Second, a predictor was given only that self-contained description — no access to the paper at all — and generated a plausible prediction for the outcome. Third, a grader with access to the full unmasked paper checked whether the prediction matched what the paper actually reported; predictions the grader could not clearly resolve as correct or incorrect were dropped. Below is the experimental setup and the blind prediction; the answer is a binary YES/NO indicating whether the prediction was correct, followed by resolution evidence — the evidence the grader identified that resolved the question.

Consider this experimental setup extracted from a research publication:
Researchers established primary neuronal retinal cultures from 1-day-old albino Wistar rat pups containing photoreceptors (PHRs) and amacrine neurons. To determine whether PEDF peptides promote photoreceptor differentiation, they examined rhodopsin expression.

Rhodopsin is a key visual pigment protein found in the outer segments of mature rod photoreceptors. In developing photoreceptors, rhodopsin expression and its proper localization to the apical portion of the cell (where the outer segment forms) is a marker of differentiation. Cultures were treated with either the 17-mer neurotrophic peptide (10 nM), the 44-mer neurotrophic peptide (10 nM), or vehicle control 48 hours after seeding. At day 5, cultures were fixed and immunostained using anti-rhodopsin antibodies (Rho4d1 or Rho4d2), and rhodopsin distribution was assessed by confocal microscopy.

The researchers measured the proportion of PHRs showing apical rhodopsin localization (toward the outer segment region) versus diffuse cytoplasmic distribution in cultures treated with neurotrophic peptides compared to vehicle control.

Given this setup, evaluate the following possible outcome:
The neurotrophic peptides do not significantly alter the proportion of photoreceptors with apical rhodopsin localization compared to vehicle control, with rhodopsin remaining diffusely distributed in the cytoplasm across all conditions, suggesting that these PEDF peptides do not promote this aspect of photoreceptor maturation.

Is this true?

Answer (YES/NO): NO